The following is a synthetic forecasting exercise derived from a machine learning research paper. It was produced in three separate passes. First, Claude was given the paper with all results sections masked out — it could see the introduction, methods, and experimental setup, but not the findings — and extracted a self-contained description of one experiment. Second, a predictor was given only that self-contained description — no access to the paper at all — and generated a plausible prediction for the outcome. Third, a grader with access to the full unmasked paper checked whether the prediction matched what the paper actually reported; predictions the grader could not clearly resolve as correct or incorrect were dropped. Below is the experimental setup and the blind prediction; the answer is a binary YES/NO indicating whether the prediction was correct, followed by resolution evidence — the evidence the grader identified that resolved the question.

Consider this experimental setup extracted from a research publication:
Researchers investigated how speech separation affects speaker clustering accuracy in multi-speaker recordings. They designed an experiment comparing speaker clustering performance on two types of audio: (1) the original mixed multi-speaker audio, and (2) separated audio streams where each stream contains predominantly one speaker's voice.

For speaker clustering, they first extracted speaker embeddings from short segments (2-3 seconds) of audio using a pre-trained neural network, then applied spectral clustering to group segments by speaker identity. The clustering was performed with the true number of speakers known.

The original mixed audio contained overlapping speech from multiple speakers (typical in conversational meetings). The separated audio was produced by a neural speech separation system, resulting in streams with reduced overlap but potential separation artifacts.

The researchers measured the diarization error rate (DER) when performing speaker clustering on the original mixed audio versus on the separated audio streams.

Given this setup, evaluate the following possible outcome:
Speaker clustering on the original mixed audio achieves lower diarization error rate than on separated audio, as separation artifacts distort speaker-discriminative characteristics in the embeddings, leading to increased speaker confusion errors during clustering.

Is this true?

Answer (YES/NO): NO